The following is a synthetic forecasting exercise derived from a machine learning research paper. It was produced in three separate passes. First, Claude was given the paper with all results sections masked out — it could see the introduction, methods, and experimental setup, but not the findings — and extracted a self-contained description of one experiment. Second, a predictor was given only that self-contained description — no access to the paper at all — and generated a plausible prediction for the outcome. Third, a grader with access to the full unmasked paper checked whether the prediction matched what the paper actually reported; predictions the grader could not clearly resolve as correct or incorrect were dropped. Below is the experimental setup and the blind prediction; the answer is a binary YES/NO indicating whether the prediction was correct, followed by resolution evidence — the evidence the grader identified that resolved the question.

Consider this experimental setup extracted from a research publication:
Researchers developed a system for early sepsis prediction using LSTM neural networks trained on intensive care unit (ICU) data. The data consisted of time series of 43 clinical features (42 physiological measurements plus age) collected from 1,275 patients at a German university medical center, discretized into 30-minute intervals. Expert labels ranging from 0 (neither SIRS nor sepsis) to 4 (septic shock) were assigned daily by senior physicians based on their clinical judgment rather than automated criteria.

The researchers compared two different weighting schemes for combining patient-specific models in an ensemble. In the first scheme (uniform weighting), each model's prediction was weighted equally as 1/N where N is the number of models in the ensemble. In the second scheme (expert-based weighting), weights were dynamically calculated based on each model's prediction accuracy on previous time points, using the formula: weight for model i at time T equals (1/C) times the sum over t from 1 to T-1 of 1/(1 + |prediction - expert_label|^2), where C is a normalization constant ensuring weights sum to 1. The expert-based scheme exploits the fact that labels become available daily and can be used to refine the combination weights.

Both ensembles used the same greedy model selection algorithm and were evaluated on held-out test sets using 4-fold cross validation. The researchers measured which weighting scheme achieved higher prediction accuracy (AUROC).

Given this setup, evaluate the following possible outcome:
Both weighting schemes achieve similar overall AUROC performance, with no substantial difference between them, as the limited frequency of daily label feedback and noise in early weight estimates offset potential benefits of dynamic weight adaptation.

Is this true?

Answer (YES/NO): NO